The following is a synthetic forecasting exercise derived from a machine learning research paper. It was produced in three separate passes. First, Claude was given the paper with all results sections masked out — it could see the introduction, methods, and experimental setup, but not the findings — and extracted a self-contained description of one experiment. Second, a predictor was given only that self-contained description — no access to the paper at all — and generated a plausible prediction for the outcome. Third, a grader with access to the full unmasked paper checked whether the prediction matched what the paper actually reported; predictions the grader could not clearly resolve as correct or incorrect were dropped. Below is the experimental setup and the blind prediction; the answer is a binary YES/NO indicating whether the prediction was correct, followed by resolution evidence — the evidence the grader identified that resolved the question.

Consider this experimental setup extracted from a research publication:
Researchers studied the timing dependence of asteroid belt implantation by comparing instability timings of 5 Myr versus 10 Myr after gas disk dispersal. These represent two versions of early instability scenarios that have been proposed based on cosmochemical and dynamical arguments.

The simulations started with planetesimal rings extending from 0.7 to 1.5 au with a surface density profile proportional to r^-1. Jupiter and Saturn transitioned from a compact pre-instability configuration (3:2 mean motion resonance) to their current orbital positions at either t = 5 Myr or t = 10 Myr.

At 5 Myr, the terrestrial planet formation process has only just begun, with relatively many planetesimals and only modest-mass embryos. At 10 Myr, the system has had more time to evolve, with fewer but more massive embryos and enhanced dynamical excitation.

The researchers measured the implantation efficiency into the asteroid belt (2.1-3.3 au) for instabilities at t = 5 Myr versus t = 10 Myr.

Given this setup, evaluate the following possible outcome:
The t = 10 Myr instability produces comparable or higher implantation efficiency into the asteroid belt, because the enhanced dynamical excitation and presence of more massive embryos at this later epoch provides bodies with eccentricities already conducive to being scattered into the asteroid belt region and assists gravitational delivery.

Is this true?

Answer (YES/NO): YES